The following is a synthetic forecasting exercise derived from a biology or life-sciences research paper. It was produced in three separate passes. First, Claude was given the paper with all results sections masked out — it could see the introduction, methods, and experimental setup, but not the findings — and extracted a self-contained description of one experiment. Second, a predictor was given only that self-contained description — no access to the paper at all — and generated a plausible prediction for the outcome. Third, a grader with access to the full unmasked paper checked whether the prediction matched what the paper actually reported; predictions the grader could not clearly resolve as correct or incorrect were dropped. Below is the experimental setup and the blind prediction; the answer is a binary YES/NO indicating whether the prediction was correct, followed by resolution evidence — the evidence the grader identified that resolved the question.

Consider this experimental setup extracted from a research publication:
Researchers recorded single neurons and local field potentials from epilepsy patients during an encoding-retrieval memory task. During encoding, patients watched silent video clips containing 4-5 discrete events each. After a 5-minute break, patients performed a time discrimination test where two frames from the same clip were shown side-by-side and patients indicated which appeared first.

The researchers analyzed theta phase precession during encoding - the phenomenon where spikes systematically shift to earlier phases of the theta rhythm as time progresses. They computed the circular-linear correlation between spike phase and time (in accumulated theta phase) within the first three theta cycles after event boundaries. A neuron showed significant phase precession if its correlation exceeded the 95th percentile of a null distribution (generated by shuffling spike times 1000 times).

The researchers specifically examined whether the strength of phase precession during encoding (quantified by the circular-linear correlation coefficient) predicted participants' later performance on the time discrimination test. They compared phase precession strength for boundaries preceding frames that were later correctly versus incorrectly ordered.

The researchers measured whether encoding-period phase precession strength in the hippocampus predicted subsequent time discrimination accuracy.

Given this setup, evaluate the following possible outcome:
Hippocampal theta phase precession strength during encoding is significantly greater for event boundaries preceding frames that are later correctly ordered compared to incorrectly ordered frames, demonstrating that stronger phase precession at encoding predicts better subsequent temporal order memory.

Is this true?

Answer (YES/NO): YES